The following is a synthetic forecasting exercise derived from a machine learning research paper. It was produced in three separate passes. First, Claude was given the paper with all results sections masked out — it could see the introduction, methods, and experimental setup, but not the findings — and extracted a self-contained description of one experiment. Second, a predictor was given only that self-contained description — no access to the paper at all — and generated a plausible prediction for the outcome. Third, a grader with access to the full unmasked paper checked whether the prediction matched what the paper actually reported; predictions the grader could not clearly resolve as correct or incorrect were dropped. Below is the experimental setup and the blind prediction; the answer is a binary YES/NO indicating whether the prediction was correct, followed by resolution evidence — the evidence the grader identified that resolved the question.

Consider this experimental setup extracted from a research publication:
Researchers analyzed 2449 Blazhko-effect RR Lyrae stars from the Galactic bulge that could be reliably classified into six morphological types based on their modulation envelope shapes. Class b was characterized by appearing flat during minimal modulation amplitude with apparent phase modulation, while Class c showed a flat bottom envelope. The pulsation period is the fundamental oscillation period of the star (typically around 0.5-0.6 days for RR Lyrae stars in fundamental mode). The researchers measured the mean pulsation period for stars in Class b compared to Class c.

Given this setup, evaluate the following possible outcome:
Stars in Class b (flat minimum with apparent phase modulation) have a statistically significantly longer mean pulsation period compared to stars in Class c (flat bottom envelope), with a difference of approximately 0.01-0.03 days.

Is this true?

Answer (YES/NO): NO